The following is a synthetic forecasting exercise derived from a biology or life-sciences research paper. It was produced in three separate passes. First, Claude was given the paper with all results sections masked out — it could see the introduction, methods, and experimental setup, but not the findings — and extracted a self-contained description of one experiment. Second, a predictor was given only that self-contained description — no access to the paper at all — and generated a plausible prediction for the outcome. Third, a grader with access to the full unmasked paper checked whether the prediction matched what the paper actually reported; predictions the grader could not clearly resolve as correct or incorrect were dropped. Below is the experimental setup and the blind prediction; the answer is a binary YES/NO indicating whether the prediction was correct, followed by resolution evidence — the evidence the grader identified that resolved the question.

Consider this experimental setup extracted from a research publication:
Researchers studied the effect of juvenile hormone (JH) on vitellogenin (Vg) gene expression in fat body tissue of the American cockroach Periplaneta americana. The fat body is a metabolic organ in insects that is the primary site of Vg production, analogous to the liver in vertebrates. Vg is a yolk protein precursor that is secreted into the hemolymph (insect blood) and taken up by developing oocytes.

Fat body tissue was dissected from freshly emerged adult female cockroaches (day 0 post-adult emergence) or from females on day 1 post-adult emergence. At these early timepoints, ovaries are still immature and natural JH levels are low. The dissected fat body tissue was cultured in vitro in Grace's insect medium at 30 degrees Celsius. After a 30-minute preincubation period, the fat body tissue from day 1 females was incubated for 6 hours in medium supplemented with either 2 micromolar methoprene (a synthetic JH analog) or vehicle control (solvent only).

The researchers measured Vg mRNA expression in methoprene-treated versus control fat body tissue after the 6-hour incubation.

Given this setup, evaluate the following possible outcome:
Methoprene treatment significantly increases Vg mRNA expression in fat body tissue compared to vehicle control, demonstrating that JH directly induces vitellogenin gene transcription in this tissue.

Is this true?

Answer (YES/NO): YES